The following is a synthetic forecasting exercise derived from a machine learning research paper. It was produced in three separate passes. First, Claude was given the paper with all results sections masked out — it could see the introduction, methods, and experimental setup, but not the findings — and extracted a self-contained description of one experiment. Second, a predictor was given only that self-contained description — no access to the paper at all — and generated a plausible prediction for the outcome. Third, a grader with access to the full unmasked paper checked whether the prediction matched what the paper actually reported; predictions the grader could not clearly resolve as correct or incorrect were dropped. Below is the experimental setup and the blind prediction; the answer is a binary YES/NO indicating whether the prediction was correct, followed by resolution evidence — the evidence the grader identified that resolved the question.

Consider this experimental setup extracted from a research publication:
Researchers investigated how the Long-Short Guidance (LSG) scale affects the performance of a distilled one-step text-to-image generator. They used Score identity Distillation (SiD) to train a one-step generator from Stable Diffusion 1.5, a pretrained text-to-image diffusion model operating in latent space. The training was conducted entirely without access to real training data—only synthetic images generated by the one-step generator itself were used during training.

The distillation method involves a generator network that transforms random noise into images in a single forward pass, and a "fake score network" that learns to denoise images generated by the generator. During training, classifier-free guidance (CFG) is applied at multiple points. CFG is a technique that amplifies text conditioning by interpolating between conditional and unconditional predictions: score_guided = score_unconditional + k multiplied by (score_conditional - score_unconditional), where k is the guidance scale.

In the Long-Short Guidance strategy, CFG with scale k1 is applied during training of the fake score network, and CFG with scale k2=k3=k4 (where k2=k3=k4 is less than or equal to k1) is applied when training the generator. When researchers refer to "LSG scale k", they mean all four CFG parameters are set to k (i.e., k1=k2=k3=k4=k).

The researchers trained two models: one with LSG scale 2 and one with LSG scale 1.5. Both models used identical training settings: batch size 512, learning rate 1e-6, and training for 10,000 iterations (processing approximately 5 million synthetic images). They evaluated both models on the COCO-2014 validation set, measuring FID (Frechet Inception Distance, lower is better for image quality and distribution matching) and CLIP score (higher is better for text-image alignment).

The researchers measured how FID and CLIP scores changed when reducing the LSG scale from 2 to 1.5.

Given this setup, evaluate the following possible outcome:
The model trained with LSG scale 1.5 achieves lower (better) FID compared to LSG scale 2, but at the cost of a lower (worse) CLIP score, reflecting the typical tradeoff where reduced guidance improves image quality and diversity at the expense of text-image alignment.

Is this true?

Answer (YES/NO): YES